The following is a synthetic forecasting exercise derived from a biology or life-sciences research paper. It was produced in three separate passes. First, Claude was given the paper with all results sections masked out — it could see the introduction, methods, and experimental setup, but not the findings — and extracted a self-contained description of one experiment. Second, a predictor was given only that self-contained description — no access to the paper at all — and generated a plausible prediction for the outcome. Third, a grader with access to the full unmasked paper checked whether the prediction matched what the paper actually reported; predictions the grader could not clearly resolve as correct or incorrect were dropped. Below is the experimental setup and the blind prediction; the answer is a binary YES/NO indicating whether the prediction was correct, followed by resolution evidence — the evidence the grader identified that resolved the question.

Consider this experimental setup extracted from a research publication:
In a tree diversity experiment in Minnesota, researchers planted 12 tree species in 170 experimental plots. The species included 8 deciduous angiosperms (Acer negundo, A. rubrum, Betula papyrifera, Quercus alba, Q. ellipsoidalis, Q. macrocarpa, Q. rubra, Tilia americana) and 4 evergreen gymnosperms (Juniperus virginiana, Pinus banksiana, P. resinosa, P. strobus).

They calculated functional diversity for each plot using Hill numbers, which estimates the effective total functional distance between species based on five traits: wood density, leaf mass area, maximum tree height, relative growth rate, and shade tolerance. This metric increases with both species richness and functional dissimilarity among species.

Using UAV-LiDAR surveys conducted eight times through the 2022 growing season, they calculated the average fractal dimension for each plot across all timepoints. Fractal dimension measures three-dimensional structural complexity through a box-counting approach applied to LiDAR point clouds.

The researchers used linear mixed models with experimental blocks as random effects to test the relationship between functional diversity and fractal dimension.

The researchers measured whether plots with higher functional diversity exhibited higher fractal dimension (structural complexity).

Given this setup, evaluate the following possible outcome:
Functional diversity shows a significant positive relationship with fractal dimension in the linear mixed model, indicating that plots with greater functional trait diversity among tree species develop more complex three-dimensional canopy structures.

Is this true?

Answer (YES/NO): NO